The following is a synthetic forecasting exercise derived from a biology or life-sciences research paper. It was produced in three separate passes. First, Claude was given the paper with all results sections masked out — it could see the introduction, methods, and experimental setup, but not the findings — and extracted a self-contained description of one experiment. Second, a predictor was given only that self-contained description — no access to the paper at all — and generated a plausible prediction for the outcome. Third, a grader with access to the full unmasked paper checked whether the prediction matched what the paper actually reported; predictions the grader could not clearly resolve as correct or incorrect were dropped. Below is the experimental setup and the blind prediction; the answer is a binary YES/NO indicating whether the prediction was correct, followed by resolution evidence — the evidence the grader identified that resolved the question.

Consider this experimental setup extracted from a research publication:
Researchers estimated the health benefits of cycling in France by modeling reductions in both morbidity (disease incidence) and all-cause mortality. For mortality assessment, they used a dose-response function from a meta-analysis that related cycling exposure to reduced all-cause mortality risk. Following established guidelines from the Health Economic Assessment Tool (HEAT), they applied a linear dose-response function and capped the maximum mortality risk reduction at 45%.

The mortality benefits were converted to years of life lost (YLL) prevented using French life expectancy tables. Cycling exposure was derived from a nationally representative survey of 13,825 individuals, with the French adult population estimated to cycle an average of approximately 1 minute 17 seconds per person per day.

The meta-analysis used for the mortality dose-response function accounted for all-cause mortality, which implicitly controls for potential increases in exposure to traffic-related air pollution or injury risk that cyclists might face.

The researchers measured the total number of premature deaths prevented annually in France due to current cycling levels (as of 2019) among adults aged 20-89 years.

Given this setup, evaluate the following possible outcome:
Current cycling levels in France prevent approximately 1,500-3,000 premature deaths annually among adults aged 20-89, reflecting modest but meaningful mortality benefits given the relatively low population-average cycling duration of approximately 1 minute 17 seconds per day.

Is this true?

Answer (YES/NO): YES